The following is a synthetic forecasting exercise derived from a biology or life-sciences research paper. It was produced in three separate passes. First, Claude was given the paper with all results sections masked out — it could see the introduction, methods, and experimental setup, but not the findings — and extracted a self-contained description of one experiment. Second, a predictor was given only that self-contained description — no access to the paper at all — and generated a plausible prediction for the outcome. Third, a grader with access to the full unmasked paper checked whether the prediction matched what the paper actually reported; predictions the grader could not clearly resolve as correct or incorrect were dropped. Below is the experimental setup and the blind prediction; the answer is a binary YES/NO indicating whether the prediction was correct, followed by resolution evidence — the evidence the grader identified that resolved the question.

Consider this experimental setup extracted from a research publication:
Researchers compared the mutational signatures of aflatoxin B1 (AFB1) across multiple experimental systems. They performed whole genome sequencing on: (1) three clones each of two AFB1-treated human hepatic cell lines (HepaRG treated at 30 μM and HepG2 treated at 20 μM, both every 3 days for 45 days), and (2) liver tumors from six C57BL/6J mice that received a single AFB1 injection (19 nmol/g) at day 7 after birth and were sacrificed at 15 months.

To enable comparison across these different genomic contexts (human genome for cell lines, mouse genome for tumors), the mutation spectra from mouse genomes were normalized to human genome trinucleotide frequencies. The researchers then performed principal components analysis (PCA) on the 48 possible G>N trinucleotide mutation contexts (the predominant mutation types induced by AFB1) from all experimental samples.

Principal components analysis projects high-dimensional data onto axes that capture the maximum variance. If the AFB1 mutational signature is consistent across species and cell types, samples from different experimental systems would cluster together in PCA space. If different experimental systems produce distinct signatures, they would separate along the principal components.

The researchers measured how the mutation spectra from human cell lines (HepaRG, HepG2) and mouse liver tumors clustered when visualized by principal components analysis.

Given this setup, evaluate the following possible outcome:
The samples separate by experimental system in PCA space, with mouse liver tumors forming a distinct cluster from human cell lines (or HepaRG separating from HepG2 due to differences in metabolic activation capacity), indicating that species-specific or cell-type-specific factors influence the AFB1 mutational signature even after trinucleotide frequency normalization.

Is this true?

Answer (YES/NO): YES